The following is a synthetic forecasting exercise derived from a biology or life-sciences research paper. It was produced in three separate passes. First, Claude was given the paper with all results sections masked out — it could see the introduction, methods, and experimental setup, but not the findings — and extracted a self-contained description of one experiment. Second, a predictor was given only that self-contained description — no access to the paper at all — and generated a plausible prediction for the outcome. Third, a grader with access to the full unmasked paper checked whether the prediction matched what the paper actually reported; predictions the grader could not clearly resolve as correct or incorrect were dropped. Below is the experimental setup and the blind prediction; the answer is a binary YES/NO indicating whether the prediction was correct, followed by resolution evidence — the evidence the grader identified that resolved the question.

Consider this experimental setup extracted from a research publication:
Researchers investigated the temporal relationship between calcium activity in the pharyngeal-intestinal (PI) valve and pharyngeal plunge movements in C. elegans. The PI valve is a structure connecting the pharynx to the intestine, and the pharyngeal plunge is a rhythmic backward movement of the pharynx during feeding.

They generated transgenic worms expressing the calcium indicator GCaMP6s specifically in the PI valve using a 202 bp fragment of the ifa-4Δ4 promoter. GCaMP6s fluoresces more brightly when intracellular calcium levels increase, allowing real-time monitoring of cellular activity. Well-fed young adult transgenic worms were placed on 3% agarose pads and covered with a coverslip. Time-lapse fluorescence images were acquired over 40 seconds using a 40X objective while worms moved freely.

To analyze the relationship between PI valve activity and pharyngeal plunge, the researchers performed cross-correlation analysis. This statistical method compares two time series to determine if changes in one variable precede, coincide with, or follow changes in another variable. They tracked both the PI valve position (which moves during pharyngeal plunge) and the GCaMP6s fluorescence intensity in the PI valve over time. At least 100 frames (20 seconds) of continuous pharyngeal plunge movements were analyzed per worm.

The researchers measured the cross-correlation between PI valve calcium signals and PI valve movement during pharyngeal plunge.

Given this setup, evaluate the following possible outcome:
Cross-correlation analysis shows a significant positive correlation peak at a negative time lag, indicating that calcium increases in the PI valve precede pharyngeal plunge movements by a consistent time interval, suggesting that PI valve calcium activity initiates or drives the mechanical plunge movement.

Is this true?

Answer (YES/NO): NO